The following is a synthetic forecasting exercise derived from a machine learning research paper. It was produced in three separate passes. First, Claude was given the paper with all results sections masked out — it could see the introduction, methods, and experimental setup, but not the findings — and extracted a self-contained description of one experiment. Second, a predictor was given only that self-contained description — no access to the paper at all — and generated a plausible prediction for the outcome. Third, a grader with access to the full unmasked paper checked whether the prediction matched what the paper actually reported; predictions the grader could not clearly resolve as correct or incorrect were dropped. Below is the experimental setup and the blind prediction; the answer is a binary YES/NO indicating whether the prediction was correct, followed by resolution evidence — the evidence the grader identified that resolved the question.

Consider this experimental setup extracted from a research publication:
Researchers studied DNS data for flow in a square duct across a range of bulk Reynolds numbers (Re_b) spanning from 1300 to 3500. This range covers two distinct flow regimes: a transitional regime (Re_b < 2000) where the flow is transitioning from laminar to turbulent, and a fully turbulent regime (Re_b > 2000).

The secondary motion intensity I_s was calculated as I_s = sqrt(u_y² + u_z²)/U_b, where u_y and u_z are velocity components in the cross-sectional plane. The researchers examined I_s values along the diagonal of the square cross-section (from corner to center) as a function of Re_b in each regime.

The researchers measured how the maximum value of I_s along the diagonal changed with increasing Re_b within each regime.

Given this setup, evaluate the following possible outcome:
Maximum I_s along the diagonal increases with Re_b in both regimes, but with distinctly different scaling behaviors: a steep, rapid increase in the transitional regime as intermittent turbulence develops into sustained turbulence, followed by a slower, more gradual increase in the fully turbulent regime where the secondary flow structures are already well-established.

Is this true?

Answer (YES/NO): NO